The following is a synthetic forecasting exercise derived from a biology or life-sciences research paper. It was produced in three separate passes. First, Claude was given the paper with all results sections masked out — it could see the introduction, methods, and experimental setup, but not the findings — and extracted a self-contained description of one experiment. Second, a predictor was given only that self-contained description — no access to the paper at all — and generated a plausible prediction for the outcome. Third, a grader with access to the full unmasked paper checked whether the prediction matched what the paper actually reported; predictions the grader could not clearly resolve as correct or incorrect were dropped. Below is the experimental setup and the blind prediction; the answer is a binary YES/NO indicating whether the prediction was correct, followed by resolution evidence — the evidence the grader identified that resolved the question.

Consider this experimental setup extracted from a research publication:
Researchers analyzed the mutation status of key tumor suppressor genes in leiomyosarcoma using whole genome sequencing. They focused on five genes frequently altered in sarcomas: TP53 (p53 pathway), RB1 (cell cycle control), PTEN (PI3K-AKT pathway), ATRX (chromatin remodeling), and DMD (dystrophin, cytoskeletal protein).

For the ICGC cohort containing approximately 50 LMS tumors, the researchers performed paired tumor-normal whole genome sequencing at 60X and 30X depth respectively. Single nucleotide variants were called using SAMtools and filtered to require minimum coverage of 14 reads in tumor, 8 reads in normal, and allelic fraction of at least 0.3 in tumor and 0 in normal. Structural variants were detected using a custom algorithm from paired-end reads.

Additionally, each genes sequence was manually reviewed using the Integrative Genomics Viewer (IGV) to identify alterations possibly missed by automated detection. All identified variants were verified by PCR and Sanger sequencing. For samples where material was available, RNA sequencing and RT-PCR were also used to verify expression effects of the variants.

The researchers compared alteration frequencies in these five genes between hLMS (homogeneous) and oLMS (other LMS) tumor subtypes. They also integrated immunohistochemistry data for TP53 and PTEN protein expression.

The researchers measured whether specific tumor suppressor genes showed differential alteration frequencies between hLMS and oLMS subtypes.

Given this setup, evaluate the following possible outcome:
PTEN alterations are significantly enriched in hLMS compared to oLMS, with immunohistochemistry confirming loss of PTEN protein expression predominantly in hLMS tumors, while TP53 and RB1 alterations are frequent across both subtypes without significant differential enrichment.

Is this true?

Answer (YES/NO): NO